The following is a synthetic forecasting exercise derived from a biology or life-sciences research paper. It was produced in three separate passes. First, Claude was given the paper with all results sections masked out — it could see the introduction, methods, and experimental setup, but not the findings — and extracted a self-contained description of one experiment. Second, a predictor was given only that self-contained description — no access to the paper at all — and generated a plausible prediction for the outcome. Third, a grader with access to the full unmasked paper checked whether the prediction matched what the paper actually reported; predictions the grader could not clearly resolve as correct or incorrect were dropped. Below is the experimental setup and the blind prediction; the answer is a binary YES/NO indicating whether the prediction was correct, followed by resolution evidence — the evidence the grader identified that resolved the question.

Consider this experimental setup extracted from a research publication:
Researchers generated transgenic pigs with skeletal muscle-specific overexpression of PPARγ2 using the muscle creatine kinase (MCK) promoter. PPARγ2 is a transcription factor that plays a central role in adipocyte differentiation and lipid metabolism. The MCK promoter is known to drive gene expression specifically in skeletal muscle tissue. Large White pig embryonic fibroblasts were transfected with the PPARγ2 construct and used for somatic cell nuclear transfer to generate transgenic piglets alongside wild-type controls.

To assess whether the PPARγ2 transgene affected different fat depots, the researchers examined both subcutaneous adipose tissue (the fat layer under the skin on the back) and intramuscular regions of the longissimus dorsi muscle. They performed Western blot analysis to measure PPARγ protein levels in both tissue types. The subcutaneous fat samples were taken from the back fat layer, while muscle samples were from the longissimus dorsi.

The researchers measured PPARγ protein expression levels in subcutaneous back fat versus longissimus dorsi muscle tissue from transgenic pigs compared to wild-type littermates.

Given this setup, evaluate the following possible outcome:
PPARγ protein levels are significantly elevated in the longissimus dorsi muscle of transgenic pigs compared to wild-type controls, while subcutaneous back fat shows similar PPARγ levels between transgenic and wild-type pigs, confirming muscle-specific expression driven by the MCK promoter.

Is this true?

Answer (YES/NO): YES